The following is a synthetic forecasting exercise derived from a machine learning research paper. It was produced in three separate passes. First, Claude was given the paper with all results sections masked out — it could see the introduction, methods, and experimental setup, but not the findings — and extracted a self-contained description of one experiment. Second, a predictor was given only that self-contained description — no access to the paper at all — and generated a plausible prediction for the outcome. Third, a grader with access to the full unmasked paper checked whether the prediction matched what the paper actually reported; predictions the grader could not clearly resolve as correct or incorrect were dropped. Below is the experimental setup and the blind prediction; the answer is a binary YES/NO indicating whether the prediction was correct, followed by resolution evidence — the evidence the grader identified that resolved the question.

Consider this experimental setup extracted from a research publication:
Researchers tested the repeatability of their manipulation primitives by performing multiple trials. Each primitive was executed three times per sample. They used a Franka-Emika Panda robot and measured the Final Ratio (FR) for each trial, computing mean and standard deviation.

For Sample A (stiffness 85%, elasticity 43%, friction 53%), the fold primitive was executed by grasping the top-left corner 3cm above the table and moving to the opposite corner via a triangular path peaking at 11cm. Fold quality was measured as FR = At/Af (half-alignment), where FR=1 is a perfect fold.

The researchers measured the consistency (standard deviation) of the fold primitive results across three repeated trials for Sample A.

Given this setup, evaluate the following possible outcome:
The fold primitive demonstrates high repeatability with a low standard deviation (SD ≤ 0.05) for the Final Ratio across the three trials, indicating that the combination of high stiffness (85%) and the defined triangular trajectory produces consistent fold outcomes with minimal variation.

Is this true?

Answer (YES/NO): YES